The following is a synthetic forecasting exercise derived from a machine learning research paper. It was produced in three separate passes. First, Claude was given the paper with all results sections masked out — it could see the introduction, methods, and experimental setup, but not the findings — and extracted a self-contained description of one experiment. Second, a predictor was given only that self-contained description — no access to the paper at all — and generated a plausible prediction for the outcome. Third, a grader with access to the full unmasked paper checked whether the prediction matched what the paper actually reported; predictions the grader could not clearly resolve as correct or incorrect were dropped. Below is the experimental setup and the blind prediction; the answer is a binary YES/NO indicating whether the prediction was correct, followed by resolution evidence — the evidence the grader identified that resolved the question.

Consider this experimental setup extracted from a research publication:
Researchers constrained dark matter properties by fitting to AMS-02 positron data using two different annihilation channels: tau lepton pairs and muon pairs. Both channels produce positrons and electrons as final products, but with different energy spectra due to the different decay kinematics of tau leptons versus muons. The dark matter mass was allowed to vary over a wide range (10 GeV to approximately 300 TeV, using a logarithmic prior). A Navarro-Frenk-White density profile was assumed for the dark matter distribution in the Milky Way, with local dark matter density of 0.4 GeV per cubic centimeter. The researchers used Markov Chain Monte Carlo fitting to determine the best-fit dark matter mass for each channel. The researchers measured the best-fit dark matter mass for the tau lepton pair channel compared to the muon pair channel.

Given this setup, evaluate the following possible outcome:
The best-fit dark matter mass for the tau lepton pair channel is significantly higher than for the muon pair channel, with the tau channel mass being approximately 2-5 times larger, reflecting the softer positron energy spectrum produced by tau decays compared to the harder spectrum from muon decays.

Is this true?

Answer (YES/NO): YES